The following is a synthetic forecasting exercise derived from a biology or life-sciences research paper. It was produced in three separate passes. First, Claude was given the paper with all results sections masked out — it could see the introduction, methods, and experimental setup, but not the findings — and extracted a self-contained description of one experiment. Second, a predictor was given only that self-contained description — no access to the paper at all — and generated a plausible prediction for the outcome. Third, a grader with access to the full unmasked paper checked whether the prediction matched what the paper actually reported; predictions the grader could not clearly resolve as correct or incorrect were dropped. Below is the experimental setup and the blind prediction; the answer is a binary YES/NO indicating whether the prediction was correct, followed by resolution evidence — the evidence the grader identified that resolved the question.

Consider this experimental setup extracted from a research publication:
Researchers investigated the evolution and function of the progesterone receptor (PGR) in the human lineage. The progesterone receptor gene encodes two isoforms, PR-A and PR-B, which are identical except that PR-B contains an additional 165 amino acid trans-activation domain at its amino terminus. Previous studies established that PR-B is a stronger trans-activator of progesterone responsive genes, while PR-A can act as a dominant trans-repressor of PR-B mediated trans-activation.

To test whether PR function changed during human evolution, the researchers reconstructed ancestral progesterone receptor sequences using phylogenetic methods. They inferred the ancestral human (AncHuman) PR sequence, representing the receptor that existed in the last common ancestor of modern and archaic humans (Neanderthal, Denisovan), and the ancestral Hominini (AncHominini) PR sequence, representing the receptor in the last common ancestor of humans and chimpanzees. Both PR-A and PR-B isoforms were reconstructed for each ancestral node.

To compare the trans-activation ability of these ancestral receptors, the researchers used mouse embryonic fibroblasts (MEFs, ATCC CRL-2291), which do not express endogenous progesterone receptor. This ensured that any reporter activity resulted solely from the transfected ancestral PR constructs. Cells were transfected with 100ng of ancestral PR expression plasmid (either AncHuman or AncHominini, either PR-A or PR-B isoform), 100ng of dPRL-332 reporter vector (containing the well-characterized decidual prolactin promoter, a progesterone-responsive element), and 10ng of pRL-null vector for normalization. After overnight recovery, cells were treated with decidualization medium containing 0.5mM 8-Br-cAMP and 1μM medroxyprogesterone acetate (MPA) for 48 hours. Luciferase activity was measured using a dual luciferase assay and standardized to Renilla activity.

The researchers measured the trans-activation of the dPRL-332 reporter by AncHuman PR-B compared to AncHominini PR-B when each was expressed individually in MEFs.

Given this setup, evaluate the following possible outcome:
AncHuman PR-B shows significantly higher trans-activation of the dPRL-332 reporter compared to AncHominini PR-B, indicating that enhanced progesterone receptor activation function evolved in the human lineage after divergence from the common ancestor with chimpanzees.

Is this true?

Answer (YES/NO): YES